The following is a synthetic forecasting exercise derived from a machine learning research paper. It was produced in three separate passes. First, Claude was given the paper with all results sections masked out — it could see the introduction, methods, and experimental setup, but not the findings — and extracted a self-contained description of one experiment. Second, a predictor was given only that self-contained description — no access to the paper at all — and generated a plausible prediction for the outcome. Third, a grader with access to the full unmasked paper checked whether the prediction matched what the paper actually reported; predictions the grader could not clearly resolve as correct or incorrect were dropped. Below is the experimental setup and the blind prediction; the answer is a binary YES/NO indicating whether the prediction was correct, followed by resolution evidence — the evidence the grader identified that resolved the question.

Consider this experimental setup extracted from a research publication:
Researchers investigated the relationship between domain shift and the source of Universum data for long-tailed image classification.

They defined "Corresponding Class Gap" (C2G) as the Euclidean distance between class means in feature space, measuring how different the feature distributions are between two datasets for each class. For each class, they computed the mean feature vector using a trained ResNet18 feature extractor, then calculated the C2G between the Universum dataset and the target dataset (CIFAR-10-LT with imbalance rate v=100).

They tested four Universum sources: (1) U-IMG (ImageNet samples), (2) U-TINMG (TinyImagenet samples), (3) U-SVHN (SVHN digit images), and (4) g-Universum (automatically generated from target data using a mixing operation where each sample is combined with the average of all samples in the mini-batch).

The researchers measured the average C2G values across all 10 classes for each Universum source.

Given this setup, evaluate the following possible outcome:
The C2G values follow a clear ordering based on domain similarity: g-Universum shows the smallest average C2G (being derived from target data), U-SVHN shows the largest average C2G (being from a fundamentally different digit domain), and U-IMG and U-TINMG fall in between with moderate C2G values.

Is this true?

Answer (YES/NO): NO